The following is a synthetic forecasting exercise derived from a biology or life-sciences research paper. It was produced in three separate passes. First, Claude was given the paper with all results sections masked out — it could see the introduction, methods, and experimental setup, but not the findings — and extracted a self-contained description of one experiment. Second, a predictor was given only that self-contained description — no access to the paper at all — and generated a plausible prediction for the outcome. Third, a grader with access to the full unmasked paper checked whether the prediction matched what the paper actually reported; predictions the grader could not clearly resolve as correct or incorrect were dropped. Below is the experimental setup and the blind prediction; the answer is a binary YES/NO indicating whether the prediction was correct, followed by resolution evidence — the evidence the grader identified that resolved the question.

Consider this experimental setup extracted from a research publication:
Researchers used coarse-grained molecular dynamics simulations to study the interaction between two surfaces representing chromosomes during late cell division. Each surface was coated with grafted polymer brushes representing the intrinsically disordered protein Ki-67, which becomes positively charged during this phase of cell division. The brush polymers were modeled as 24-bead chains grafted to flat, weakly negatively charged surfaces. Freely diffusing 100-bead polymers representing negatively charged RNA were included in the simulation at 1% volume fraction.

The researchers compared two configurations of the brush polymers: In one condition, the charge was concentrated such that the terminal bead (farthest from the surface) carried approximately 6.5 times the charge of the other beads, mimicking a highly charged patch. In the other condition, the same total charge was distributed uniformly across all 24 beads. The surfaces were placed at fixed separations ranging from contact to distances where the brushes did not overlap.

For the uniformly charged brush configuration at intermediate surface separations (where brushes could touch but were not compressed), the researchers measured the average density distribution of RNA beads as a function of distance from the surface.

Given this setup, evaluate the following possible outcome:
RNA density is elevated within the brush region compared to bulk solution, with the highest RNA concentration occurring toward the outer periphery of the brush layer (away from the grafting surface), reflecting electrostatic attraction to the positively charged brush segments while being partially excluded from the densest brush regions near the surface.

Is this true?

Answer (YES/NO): NO